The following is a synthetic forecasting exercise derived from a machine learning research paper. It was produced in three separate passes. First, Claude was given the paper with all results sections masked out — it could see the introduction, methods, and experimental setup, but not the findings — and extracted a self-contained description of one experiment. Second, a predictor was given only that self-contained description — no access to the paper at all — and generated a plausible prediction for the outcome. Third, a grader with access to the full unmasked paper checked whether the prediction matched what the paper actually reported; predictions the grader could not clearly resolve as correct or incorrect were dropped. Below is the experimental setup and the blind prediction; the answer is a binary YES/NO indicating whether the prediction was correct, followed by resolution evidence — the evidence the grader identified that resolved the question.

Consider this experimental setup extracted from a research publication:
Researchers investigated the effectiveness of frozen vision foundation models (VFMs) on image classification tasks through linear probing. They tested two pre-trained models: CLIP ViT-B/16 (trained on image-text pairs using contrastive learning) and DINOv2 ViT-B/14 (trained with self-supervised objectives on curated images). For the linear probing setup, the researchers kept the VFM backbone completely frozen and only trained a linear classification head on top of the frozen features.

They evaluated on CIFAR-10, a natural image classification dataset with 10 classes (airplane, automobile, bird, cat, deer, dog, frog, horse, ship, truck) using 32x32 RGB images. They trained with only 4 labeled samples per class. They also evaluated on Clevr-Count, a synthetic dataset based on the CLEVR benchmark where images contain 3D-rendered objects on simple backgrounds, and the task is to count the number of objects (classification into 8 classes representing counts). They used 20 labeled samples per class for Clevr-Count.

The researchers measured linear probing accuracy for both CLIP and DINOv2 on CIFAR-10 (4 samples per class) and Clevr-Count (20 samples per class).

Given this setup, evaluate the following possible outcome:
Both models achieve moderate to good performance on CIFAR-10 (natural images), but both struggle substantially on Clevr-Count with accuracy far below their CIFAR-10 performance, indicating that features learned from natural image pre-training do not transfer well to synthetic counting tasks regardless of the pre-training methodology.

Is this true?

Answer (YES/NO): YES